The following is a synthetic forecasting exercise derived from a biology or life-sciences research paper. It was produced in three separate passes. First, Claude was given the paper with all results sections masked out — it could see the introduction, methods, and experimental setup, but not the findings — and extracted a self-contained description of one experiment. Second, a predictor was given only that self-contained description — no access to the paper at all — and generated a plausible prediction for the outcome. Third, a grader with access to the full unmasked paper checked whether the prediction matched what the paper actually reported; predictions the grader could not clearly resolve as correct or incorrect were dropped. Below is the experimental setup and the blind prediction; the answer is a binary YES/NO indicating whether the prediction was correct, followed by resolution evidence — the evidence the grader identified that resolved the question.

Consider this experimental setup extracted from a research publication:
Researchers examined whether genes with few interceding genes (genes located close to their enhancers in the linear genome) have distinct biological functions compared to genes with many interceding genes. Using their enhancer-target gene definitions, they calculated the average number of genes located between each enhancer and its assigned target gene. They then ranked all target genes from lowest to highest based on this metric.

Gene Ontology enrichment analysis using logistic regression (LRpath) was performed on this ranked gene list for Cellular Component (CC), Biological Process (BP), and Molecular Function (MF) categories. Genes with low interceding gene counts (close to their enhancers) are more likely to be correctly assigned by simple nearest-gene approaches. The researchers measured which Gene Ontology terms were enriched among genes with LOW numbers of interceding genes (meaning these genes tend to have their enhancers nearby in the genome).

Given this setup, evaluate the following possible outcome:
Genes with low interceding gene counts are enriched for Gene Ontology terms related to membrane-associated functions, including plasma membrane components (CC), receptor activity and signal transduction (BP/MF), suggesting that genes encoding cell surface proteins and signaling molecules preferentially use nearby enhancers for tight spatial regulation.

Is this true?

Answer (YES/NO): NO